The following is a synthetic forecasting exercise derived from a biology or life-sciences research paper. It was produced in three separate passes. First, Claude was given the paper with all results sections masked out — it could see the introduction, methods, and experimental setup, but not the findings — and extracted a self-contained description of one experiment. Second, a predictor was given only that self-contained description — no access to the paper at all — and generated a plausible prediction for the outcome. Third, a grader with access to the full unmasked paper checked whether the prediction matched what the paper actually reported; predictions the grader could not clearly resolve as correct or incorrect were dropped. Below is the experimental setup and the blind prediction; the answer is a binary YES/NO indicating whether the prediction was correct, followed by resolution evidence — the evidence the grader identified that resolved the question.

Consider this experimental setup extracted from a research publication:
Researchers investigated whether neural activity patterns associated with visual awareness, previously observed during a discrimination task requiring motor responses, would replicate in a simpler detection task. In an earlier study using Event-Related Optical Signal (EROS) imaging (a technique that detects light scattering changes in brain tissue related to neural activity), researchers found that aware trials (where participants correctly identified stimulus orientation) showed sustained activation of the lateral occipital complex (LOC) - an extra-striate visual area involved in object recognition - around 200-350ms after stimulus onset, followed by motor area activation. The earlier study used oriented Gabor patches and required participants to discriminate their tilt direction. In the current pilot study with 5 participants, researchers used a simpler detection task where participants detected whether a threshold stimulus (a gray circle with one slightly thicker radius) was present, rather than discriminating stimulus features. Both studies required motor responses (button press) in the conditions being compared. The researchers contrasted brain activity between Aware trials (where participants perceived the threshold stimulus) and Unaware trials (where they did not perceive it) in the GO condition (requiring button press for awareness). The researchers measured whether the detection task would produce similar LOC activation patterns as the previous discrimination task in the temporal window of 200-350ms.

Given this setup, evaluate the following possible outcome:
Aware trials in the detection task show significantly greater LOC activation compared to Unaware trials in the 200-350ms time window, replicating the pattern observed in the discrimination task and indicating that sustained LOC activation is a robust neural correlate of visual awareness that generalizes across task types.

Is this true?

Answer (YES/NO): NO